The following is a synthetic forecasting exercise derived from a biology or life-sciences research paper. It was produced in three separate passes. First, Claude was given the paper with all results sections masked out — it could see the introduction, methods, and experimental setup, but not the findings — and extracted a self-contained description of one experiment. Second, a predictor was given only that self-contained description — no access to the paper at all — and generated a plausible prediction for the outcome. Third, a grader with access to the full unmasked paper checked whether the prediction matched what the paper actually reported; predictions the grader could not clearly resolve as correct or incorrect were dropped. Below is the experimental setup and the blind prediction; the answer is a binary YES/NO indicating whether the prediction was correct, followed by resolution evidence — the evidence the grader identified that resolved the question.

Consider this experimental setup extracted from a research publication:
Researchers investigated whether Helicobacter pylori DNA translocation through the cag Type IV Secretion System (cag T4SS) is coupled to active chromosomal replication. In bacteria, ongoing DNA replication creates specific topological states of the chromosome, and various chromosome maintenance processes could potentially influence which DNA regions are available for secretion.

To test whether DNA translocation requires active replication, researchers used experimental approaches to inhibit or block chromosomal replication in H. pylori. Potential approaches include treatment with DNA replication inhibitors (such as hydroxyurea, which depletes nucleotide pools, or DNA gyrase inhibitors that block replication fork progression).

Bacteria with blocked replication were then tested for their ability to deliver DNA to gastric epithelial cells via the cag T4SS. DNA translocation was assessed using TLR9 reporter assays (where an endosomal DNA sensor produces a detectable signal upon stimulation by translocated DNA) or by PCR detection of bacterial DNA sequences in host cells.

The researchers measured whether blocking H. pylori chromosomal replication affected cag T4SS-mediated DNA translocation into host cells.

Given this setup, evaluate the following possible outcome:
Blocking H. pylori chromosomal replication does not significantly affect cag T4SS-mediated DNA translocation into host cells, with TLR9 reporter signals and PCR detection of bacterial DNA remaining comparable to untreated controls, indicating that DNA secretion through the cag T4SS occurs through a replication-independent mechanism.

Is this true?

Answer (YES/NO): NO